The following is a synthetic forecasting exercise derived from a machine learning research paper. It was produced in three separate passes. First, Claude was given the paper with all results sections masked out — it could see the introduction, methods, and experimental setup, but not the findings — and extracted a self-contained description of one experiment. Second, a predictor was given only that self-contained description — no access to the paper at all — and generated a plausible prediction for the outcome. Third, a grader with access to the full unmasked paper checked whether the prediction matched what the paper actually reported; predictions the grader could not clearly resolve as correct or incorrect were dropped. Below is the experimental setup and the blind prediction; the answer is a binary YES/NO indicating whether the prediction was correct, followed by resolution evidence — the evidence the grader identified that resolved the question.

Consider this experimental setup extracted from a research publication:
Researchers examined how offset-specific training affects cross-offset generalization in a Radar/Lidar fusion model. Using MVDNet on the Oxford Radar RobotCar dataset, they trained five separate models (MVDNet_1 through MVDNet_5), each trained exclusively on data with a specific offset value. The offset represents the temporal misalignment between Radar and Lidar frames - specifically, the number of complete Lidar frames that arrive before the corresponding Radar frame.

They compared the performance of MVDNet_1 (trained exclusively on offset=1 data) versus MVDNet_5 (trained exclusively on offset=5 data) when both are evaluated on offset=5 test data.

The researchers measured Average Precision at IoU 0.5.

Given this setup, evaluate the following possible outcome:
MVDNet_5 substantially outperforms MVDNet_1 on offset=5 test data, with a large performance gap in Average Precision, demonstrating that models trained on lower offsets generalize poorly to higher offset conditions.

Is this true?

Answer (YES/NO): NO